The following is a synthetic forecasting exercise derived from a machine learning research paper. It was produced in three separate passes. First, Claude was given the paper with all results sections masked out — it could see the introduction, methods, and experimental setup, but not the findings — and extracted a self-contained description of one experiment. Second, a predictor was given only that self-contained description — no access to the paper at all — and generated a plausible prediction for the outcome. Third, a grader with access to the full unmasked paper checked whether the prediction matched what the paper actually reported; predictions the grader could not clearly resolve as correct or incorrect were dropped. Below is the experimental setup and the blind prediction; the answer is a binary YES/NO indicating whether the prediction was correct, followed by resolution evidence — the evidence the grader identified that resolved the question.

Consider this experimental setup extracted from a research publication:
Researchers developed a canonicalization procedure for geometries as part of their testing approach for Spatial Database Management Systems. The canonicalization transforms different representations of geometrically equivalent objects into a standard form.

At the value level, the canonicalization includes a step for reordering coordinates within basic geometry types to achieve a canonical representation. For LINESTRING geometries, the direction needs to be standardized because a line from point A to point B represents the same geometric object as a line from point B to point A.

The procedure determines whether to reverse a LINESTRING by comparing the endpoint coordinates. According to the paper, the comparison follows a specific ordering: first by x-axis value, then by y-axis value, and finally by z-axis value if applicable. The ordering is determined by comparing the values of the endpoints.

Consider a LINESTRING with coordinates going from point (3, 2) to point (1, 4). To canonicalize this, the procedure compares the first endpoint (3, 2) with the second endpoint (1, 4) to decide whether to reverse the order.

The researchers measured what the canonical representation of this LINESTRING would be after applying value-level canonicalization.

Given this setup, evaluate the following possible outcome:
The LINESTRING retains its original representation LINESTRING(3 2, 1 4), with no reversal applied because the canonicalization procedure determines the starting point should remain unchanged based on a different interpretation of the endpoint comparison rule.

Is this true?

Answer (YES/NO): NO